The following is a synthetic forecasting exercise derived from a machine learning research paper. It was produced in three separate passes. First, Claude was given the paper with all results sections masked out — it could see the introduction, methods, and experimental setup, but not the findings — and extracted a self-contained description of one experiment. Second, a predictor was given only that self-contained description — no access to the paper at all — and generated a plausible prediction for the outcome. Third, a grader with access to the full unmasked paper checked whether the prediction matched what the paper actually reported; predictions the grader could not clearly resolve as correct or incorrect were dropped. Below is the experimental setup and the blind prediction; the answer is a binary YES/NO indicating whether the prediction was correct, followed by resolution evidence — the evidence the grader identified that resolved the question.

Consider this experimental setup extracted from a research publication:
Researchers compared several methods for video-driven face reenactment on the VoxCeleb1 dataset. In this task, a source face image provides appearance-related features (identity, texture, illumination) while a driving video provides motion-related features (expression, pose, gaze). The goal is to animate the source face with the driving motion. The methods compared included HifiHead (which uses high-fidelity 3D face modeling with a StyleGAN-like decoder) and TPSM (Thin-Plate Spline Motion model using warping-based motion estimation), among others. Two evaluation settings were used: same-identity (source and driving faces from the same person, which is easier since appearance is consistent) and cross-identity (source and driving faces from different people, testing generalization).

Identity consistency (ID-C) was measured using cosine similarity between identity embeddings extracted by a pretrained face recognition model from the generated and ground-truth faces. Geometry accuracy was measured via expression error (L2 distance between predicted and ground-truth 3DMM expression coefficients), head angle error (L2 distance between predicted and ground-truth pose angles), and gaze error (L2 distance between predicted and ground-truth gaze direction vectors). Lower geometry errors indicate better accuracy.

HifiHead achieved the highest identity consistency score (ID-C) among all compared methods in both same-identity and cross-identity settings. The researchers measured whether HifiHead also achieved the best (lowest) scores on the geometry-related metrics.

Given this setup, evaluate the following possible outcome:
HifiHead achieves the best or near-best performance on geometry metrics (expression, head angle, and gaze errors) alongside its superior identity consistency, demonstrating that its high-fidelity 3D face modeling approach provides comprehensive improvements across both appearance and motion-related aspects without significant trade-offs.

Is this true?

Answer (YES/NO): NO